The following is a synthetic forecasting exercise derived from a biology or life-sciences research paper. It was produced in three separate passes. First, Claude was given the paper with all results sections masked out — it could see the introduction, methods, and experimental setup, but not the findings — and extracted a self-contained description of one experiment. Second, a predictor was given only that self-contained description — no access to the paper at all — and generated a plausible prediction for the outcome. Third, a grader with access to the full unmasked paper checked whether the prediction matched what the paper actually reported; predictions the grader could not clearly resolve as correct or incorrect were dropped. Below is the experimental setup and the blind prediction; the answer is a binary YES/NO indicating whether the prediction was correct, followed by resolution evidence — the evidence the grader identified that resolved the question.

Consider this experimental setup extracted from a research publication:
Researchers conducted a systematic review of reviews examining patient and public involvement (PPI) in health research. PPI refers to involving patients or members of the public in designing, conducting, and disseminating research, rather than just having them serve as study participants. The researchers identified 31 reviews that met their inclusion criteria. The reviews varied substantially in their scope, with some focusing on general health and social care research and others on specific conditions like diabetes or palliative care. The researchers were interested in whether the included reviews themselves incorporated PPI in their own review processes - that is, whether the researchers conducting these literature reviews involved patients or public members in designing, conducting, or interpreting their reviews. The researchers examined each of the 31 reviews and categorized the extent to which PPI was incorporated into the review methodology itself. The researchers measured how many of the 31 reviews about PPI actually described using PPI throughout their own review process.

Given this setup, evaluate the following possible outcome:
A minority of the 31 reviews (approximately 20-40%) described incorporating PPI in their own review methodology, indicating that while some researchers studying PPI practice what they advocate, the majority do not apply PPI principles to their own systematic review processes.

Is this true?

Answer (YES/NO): YES